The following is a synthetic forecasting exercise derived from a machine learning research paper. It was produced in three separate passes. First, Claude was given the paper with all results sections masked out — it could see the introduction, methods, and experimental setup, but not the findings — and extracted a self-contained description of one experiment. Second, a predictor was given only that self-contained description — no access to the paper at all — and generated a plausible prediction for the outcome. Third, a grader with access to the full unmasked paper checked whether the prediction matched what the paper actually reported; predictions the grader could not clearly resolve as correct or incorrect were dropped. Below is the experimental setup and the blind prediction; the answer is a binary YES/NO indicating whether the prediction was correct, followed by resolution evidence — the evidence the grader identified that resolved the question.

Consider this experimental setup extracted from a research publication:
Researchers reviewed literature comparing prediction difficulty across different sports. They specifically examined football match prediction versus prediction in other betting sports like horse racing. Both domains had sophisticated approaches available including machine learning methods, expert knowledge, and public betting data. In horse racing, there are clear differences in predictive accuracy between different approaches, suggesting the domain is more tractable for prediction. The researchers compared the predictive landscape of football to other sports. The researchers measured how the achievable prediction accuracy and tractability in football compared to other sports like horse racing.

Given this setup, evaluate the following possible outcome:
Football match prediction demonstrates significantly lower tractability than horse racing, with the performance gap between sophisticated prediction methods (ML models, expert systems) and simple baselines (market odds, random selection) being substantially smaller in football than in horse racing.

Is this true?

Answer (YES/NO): YES